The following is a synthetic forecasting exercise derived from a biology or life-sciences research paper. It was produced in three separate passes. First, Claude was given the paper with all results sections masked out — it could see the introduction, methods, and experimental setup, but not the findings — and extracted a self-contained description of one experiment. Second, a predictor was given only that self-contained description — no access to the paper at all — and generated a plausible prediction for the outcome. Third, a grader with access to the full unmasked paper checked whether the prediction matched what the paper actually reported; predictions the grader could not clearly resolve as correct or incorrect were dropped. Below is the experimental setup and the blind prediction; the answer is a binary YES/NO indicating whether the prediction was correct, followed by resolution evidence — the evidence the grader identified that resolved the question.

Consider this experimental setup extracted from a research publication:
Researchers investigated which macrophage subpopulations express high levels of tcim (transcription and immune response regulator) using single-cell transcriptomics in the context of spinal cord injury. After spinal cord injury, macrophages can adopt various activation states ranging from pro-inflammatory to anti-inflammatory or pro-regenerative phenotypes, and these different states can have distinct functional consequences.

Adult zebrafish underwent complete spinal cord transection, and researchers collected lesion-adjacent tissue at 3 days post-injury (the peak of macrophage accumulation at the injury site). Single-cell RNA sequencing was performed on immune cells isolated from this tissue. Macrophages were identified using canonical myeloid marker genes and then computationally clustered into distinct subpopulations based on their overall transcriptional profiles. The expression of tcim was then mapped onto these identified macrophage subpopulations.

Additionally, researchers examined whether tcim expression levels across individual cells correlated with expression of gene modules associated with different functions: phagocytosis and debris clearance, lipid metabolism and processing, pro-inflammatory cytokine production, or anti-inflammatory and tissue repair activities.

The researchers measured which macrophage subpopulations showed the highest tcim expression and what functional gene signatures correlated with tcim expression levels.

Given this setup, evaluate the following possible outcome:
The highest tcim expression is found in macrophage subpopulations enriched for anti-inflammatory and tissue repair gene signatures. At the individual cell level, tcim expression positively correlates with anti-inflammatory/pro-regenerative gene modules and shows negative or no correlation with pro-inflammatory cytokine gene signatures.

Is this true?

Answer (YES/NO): NO